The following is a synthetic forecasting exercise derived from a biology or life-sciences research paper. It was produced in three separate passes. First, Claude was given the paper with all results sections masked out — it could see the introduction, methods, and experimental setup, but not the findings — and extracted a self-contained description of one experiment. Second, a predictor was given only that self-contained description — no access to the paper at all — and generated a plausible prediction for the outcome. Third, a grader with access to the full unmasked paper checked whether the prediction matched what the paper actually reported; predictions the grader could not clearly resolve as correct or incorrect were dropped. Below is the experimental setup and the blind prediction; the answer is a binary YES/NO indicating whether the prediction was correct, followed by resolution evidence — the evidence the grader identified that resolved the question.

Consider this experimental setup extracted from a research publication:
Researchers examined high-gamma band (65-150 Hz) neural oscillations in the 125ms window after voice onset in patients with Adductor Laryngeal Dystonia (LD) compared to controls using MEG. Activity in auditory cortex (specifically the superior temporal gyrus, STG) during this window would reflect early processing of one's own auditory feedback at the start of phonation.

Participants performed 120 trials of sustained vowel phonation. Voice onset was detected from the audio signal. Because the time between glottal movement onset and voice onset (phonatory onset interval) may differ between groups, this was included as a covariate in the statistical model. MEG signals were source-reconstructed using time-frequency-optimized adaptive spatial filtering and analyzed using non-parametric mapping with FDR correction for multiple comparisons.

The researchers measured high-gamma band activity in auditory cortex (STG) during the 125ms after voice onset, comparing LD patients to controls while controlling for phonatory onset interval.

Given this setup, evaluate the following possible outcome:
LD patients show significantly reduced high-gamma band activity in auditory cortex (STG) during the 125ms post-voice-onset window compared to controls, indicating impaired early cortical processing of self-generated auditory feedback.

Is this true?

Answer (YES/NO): NO